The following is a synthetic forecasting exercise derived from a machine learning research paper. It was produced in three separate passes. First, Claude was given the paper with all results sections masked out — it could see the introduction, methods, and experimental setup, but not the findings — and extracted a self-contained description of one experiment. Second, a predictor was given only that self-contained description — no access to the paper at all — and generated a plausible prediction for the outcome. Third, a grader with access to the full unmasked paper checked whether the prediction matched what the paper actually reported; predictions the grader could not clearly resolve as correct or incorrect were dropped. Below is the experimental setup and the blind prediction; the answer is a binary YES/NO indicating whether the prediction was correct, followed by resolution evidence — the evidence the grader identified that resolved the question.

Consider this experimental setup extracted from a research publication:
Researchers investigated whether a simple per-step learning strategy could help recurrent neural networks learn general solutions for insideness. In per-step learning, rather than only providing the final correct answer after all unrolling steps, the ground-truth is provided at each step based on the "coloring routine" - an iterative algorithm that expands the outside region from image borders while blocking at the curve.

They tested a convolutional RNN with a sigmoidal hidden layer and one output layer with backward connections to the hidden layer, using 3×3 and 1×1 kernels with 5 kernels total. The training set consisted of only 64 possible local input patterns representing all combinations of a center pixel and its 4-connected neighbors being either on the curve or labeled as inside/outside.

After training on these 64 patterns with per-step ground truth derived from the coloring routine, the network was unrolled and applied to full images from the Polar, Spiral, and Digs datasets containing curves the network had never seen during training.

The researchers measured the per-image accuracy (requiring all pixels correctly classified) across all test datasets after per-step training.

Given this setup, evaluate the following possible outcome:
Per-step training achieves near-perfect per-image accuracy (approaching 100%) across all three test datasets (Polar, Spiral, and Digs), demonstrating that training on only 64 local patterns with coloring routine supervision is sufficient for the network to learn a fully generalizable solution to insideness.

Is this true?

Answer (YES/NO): YES